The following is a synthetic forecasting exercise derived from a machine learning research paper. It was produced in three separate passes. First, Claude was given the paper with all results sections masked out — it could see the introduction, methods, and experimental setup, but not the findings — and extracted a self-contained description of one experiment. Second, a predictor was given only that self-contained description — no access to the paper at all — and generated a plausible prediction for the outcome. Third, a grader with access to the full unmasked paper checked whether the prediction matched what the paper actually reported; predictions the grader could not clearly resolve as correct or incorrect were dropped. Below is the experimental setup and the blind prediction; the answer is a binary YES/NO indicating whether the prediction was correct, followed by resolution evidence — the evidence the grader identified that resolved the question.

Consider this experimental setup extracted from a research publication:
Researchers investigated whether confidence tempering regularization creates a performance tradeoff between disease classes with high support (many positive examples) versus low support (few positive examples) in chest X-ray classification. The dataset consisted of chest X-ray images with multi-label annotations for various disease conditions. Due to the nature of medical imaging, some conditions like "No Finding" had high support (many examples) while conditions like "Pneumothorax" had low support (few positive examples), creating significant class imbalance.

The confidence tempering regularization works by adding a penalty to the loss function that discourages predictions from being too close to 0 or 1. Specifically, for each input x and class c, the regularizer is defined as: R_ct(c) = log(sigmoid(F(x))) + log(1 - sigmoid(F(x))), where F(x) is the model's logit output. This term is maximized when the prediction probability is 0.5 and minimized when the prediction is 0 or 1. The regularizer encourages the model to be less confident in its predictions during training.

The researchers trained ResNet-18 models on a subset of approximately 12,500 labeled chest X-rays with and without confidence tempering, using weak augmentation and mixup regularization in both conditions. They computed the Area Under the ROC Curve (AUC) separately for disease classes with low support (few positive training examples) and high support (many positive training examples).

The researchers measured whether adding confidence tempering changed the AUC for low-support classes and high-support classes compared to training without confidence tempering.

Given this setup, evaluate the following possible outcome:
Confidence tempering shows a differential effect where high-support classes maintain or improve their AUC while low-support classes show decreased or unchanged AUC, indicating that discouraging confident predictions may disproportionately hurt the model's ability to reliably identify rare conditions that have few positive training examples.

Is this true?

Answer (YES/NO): NO